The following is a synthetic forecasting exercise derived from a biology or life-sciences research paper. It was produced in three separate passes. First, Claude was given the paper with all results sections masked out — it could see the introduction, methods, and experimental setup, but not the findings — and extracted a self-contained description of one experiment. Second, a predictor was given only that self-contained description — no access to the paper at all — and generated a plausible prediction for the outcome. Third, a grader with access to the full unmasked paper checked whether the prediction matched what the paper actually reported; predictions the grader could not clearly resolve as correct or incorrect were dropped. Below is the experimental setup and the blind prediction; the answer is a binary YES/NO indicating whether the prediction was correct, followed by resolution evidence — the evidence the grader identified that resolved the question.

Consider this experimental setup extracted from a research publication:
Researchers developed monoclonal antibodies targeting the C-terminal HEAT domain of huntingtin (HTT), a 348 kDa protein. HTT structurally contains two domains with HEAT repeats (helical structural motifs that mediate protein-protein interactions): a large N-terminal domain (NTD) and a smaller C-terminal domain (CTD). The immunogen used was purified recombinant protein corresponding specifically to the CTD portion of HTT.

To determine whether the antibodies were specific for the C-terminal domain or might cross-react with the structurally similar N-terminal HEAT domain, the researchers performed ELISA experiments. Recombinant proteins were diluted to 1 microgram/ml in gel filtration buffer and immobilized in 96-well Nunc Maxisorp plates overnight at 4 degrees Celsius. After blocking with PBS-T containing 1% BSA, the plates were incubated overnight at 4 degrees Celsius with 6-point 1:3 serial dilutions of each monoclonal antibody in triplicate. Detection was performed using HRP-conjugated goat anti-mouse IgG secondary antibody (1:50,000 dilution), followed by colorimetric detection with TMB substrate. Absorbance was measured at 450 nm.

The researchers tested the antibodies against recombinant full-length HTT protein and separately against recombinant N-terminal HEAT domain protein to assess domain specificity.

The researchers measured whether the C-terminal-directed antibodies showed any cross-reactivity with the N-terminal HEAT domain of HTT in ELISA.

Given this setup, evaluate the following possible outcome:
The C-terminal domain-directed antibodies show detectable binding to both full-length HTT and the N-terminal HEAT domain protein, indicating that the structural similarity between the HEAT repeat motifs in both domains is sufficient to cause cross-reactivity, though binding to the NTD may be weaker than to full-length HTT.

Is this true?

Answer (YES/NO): NO